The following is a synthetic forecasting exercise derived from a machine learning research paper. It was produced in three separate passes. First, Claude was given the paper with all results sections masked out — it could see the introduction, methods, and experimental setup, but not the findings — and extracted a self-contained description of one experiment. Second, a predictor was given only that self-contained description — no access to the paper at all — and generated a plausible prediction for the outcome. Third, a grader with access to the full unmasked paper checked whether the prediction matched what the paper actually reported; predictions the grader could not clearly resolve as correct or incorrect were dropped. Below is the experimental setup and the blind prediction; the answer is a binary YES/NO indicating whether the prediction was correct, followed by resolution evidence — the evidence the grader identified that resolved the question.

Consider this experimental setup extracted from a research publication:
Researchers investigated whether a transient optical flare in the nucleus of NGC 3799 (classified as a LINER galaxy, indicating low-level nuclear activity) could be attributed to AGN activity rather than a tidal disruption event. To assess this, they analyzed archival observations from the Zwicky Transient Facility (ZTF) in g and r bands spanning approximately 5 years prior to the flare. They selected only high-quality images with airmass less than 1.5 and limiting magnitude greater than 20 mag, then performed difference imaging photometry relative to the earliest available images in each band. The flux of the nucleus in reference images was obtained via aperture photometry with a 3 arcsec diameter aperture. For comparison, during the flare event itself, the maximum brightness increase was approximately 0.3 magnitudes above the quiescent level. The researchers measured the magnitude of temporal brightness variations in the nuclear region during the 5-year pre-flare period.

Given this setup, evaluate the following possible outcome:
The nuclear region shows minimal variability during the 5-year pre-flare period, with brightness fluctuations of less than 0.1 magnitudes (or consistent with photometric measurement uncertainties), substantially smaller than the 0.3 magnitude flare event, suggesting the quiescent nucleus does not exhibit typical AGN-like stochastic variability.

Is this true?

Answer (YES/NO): YES